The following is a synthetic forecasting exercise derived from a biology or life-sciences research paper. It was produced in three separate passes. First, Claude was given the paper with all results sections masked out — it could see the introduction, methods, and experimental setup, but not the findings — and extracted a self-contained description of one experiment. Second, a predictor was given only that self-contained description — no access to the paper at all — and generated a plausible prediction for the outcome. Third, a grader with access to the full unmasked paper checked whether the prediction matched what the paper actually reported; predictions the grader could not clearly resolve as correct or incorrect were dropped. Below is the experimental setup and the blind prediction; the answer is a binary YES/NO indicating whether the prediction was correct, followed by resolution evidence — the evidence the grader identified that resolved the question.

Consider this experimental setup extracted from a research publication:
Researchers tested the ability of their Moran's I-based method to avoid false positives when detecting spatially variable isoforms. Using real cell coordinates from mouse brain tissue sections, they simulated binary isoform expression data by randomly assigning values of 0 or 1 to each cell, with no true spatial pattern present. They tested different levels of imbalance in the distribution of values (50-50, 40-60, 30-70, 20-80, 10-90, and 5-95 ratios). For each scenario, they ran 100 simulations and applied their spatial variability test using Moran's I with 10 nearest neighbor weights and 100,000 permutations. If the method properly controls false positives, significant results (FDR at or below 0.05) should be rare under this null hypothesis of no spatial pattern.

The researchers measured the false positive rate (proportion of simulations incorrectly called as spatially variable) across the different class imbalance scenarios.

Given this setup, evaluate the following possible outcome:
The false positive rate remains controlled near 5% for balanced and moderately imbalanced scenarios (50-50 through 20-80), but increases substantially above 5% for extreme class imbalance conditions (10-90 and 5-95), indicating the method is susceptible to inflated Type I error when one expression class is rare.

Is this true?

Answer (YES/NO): NO